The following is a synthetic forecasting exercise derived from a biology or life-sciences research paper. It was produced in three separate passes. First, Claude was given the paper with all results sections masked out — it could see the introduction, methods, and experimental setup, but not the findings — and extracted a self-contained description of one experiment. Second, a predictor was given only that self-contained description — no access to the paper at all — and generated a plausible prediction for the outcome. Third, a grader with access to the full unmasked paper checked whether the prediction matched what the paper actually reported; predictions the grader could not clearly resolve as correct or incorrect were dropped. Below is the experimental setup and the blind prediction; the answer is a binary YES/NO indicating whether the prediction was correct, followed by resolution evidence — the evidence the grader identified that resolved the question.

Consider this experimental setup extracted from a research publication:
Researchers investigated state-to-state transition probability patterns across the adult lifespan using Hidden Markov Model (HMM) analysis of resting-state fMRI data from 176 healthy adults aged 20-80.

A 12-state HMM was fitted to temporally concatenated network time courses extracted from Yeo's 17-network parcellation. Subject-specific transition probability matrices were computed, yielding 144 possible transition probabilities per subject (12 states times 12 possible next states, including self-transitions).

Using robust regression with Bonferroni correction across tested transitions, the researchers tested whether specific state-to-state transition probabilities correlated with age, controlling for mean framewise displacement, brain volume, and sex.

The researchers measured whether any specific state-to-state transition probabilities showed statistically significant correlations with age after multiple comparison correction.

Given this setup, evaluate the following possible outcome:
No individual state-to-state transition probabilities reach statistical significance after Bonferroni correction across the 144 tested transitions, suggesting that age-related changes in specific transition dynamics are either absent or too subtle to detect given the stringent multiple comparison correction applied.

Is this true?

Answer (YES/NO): NO